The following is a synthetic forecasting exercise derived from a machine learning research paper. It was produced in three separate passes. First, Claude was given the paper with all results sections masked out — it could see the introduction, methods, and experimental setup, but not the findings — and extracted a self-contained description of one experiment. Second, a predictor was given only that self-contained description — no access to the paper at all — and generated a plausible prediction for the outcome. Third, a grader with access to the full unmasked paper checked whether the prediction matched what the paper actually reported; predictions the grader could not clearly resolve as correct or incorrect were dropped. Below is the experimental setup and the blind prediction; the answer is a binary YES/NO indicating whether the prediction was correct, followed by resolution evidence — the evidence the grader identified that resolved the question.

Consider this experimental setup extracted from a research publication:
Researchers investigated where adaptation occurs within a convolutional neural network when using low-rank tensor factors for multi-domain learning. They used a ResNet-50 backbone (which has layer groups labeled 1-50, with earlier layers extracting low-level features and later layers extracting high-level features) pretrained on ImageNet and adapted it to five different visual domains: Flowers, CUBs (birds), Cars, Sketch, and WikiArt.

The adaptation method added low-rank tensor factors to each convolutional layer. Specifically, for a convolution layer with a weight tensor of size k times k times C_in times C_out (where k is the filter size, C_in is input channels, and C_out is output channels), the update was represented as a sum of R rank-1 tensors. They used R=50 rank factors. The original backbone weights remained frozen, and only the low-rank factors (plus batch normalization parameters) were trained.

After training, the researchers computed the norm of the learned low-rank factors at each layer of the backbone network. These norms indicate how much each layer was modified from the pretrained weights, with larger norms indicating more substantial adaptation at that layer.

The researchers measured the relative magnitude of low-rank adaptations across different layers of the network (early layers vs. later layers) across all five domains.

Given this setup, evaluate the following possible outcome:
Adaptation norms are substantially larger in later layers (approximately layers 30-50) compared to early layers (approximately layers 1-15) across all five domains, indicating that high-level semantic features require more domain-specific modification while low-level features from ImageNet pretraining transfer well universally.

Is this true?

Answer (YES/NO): YES